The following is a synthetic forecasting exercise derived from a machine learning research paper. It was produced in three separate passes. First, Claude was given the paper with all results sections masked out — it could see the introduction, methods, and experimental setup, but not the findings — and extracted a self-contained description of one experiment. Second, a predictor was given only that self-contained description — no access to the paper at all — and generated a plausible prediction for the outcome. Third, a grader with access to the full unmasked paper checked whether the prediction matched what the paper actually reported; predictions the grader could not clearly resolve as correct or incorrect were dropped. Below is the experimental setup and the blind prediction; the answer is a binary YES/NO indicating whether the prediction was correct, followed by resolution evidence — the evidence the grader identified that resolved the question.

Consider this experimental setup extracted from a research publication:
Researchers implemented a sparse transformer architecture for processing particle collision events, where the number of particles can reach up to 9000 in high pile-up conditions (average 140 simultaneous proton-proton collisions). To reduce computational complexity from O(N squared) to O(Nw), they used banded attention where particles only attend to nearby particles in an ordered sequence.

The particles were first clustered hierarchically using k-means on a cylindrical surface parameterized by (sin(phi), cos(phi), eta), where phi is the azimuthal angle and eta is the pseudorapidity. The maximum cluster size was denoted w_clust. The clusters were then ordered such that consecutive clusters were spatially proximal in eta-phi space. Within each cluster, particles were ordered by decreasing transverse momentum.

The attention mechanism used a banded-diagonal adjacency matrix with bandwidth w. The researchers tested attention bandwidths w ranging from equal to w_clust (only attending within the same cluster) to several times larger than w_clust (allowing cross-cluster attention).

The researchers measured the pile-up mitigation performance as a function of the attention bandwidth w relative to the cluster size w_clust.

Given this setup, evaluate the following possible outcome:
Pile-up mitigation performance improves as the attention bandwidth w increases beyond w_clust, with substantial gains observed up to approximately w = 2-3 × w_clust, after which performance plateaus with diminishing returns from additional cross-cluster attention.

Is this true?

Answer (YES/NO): NO